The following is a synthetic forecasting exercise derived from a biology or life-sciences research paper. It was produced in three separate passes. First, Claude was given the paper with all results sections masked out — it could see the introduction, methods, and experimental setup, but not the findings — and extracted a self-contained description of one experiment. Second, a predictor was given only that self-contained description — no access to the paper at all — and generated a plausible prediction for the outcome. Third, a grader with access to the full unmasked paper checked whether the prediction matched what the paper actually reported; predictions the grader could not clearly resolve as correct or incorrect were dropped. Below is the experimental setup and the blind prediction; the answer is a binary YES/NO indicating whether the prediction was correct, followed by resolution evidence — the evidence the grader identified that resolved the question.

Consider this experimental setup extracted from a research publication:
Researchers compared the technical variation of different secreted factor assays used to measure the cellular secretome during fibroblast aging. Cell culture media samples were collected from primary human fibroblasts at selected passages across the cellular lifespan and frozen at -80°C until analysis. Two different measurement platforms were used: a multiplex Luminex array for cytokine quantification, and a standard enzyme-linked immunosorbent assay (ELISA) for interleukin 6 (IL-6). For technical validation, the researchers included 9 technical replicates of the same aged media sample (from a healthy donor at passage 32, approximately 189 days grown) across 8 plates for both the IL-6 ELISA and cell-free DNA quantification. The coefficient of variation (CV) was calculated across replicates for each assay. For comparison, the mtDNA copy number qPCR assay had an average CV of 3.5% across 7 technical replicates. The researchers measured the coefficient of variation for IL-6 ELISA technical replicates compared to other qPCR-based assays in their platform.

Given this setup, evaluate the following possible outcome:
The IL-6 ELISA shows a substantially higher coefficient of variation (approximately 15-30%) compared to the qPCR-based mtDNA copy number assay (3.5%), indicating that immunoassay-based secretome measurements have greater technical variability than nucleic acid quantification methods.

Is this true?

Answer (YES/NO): NO